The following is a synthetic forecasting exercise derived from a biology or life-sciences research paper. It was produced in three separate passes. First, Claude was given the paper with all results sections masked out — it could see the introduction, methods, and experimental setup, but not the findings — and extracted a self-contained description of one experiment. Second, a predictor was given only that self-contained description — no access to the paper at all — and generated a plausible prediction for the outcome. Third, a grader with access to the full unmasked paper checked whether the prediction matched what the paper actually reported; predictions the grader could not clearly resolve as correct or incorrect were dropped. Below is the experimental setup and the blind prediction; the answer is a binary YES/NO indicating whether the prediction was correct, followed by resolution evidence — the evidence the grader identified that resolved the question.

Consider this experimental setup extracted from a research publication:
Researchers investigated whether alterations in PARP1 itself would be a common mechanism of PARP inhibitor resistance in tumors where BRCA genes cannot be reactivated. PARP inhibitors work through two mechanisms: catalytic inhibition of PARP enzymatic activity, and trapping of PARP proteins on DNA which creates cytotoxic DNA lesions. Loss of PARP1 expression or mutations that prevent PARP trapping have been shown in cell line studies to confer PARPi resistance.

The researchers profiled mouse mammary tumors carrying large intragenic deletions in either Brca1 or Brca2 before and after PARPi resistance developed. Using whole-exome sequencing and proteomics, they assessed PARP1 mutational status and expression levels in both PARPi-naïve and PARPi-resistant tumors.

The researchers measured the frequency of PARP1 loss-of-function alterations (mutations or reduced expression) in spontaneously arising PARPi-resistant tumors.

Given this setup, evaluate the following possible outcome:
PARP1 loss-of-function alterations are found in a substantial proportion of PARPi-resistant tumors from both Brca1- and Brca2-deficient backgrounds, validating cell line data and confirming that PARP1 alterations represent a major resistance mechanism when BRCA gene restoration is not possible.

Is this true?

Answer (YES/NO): NO